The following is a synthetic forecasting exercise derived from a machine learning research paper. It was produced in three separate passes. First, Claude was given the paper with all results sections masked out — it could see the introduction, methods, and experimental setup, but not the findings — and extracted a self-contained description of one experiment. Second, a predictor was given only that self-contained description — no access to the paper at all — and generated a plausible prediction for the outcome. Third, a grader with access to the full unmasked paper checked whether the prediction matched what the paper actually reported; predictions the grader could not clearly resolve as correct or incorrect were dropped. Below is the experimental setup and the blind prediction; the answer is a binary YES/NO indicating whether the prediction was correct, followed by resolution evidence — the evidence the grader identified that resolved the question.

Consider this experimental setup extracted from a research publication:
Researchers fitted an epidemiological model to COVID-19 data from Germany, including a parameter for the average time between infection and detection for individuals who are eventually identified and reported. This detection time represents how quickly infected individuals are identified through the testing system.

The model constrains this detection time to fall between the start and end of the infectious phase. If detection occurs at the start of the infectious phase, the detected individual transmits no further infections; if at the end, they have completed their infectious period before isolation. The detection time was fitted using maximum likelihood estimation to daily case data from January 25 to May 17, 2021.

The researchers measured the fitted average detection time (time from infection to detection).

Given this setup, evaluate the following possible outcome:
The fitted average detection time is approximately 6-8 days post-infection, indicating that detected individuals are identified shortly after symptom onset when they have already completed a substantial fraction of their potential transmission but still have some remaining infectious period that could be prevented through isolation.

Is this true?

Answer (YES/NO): YES